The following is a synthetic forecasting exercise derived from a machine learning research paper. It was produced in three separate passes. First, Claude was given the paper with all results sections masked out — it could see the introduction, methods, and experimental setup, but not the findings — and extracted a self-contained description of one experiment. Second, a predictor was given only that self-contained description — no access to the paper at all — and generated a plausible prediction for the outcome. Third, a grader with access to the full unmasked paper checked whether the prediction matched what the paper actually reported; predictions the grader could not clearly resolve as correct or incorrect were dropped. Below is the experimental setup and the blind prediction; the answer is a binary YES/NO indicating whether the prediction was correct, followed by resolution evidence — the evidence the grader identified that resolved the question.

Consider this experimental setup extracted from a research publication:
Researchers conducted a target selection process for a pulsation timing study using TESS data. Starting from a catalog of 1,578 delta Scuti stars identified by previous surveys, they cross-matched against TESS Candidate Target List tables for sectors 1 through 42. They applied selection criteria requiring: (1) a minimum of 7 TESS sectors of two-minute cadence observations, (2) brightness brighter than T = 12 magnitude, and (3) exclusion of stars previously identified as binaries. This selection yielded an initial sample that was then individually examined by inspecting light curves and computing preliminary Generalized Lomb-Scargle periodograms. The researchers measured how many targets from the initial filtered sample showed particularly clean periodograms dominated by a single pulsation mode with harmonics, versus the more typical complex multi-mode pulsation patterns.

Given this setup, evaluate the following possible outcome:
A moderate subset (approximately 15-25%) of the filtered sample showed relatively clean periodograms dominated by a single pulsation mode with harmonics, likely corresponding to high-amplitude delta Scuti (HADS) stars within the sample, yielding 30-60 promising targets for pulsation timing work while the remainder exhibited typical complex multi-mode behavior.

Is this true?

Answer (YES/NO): NO